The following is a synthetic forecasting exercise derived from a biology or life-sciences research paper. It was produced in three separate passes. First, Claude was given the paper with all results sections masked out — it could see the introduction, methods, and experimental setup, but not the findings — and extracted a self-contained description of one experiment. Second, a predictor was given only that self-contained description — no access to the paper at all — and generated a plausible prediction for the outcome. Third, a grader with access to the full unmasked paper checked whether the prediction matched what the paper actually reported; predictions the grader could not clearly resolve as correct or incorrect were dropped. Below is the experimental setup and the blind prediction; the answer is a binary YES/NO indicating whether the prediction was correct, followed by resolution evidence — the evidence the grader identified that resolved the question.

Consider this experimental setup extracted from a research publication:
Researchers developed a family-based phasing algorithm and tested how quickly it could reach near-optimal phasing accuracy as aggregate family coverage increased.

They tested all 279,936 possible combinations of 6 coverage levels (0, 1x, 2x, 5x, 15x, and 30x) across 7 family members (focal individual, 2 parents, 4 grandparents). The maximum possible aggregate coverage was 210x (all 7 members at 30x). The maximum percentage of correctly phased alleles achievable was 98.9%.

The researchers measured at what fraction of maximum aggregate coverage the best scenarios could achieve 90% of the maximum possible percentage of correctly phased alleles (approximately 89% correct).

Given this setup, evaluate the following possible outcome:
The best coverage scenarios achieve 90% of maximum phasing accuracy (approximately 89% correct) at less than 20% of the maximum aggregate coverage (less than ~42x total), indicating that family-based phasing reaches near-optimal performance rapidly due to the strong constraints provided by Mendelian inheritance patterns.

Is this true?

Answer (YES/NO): YES